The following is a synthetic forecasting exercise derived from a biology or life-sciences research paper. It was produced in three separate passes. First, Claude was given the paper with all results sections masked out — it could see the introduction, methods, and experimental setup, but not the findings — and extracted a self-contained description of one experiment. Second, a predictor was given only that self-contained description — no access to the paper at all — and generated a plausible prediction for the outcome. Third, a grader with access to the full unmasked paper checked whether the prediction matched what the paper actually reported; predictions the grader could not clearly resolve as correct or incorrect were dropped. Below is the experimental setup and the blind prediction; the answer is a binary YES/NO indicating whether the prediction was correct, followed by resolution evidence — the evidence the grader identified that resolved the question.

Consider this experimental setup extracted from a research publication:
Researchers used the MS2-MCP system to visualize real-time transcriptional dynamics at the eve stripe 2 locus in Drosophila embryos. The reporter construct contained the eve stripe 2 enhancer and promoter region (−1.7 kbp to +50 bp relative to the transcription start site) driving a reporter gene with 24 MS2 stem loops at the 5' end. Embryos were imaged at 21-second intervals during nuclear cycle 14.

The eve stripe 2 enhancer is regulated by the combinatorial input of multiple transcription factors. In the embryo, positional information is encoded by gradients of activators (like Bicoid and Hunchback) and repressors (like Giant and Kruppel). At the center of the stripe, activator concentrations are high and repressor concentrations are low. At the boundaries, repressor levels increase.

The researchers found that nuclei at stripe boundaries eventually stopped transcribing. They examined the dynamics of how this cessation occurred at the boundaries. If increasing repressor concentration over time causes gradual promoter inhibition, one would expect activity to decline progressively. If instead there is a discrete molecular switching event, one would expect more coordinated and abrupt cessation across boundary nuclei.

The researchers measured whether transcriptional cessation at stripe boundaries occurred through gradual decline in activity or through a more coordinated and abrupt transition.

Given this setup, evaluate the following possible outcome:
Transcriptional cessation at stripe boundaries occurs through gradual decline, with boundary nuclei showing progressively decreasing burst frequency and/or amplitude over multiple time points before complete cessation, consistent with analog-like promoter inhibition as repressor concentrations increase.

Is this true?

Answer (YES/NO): YES